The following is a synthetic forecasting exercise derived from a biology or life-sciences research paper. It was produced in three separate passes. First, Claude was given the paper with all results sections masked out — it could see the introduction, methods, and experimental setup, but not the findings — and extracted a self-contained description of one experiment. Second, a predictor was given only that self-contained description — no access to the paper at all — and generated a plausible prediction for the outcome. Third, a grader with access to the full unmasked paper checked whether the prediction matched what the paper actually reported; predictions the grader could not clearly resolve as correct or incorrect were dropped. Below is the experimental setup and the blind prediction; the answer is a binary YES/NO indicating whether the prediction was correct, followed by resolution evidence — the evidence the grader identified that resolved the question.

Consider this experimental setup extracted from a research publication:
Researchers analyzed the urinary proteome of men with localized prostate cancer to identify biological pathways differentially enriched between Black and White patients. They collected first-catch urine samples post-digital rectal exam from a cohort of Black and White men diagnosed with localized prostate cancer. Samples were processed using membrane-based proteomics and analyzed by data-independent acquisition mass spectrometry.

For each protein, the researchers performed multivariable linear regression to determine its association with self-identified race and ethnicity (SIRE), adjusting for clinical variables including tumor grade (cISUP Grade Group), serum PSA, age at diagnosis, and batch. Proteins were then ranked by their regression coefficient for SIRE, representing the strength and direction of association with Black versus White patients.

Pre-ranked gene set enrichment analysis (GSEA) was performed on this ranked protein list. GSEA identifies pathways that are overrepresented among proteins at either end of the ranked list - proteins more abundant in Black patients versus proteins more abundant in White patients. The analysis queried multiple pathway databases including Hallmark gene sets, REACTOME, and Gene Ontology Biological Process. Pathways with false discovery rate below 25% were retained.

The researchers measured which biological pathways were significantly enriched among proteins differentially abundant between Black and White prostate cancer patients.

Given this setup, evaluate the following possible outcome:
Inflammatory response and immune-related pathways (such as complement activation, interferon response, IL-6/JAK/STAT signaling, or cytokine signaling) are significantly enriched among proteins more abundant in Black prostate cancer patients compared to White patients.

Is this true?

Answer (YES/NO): YES